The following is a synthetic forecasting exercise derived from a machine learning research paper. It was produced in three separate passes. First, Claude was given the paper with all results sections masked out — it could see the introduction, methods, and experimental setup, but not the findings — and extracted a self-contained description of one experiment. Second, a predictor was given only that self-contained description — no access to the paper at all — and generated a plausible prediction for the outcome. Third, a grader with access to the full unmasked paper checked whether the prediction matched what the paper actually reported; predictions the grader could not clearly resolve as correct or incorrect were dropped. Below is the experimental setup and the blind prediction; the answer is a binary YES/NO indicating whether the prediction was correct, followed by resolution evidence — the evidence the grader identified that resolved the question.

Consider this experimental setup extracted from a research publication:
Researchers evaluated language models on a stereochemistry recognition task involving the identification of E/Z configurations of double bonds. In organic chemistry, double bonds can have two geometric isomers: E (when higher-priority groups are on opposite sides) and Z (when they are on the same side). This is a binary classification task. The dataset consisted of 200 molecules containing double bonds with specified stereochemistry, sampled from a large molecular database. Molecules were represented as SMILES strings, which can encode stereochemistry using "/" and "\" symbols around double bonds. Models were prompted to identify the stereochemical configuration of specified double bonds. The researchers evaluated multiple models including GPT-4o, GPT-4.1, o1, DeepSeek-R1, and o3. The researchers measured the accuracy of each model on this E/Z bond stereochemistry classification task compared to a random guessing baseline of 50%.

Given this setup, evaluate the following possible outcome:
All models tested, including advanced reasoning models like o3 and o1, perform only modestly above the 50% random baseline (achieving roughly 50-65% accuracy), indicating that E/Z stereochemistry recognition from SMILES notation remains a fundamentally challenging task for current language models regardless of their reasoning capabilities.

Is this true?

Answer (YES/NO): NO